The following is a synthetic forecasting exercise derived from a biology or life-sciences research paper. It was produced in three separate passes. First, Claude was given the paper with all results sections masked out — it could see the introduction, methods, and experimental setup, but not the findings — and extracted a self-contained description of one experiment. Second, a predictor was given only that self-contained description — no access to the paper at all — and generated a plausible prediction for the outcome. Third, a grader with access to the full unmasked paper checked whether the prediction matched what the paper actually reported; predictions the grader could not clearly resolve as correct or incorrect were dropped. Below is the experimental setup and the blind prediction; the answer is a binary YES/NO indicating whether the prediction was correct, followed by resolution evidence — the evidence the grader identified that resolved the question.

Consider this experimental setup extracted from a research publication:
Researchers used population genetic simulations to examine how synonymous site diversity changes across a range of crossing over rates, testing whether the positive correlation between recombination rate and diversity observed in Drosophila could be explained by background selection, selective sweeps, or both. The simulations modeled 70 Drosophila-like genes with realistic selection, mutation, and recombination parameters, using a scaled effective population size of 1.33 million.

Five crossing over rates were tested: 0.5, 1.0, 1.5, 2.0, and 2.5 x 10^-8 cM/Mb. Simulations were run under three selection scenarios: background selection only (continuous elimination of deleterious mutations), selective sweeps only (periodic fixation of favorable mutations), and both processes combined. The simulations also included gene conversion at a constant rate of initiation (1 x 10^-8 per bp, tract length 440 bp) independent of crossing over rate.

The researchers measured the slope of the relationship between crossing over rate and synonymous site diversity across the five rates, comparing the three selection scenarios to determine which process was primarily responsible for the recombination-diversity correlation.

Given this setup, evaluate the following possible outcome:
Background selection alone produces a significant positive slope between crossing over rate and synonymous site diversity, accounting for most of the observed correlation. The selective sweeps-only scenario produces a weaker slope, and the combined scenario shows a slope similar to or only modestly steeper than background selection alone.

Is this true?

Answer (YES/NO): YES